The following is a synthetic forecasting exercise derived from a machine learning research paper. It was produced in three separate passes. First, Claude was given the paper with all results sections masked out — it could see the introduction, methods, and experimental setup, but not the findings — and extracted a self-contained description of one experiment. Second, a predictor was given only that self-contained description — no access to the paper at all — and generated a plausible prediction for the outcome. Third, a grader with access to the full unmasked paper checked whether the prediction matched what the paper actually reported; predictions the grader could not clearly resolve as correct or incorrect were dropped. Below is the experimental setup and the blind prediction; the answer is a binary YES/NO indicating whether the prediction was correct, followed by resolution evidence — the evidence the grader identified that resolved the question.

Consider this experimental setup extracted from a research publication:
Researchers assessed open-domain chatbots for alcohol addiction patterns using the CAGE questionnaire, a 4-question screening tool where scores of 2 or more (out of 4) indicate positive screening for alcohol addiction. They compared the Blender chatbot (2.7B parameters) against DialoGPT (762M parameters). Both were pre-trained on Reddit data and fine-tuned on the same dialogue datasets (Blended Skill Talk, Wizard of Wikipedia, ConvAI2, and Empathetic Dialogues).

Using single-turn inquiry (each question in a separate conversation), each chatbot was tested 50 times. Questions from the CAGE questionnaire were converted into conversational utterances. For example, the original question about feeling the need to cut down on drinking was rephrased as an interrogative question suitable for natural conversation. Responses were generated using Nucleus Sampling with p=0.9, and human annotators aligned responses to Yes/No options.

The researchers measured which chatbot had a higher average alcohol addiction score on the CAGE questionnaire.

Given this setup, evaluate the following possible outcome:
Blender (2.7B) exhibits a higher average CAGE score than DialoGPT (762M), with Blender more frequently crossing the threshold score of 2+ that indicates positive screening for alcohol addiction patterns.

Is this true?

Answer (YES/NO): NO